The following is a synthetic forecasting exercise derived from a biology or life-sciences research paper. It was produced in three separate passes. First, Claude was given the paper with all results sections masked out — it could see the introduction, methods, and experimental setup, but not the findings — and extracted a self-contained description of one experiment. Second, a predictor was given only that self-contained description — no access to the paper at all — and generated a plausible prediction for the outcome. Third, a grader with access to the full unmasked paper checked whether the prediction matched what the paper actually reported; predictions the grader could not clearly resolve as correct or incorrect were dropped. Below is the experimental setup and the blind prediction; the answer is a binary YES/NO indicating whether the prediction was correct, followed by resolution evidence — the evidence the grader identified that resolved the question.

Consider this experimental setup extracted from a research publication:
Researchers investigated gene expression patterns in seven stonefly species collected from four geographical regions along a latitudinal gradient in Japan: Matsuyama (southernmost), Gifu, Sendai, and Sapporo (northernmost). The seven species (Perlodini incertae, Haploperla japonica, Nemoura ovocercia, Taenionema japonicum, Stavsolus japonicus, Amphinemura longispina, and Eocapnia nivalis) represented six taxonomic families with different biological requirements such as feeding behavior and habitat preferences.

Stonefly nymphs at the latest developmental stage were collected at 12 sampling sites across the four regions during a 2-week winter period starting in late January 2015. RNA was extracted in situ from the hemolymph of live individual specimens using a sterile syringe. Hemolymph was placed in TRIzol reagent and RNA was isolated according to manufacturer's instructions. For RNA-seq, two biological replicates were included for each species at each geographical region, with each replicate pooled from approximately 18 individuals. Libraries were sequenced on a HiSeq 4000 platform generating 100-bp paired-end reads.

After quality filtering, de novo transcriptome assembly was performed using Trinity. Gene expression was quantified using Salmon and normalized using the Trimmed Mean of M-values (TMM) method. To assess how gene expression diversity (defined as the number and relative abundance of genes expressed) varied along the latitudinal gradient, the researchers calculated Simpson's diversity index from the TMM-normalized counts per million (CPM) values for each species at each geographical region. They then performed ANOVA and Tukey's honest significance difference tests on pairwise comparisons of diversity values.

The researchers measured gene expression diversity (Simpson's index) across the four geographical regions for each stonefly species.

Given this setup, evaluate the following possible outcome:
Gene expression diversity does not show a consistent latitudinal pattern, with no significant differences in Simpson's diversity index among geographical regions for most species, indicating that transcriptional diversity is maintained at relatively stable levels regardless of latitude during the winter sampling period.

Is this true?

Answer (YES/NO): NO